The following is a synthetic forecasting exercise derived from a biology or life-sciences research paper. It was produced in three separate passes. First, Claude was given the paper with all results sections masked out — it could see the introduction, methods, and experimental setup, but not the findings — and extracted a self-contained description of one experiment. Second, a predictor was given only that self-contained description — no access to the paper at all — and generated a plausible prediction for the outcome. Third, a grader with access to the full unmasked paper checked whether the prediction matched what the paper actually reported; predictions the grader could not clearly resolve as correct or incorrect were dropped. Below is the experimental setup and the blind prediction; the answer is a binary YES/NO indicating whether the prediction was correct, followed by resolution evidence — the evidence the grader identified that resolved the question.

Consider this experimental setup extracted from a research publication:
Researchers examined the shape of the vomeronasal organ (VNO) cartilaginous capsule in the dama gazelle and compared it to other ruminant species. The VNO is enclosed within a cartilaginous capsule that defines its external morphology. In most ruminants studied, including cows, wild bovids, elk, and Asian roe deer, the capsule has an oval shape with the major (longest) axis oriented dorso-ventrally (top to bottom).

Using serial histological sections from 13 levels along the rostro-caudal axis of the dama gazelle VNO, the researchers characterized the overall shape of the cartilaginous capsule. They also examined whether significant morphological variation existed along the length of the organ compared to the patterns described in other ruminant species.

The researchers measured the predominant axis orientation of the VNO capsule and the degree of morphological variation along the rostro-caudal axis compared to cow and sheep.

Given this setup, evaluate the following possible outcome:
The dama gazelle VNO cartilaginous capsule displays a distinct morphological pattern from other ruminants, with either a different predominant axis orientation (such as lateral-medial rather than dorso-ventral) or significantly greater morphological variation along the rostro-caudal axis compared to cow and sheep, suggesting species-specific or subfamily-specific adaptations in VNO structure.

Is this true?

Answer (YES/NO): YES